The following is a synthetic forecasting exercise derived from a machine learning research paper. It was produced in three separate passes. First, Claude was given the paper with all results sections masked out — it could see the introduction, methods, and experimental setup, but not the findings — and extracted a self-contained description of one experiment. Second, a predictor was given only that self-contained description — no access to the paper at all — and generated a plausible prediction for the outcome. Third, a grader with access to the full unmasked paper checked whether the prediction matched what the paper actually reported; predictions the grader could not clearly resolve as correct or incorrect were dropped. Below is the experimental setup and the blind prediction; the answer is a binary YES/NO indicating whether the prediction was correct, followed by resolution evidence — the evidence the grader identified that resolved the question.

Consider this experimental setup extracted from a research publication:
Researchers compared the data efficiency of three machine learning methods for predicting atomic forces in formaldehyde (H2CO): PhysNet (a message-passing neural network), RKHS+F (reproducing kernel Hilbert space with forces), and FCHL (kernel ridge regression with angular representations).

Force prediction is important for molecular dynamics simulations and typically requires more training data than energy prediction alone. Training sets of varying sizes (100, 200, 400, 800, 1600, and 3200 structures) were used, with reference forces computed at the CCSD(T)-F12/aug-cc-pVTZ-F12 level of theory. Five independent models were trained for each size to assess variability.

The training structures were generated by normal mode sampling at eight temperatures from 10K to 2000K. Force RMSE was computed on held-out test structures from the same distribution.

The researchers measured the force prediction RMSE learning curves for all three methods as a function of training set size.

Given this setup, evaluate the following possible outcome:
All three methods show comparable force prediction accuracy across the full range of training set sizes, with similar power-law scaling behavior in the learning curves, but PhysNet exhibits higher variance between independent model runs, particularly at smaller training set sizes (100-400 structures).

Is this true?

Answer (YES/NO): NO